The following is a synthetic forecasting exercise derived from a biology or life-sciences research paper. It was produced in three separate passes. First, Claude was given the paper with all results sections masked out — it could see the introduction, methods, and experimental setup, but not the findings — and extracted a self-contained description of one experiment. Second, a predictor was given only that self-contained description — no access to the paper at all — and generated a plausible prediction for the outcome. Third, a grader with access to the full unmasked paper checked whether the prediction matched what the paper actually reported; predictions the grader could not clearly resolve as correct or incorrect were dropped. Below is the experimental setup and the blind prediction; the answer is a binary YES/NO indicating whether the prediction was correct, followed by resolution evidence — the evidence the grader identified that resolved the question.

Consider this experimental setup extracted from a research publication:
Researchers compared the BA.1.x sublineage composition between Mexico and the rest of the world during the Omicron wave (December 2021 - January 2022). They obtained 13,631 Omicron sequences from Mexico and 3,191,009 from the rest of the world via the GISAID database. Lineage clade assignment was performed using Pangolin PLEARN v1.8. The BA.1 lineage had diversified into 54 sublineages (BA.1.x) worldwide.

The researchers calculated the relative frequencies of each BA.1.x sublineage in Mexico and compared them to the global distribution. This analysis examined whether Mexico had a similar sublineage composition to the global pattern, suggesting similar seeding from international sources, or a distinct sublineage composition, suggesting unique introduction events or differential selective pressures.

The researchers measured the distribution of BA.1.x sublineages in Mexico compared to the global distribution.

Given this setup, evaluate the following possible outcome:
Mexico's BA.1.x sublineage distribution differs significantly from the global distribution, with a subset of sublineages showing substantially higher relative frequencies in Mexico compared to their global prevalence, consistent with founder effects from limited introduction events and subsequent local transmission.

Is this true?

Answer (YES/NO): NO